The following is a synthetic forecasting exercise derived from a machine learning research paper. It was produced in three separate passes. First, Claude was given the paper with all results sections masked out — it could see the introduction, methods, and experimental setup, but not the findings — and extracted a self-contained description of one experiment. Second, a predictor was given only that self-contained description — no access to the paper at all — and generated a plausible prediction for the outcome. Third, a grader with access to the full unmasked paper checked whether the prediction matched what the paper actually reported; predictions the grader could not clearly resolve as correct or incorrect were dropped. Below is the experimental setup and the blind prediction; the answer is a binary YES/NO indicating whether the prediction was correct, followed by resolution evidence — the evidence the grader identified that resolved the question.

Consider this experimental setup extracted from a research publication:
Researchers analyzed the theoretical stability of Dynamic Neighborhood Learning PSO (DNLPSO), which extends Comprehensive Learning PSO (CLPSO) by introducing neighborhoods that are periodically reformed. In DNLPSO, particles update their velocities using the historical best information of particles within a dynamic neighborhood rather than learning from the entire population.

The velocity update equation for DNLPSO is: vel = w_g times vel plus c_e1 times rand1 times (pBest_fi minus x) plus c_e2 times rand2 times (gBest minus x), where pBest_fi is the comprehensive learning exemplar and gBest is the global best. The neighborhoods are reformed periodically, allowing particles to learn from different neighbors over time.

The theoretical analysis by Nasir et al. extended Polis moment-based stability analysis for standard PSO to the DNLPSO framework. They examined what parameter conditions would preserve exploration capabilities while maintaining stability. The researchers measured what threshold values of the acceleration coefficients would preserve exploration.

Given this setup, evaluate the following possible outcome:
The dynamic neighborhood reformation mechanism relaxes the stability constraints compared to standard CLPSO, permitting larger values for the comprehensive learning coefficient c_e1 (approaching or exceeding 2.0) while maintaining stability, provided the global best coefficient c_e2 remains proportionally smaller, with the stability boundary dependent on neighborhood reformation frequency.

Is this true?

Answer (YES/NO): NO